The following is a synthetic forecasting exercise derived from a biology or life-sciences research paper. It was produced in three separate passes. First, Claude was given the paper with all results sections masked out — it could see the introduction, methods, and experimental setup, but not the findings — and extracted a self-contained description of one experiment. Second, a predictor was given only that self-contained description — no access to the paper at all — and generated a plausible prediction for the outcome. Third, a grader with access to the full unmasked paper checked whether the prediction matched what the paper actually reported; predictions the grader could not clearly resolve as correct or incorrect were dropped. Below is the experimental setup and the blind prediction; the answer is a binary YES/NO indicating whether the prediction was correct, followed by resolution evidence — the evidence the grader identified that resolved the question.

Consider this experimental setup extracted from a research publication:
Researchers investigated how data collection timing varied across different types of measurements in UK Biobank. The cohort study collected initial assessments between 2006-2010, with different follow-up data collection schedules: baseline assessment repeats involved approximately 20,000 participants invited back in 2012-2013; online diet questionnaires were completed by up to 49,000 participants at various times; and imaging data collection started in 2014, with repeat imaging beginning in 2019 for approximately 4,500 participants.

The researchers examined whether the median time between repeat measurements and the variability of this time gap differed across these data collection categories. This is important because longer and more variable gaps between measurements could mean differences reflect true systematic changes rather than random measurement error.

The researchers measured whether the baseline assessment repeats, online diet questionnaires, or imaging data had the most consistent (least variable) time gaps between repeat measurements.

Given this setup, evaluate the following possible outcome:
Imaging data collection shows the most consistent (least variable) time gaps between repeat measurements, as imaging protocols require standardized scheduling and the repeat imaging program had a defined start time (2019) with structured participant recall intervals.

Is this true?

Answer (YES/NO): NO